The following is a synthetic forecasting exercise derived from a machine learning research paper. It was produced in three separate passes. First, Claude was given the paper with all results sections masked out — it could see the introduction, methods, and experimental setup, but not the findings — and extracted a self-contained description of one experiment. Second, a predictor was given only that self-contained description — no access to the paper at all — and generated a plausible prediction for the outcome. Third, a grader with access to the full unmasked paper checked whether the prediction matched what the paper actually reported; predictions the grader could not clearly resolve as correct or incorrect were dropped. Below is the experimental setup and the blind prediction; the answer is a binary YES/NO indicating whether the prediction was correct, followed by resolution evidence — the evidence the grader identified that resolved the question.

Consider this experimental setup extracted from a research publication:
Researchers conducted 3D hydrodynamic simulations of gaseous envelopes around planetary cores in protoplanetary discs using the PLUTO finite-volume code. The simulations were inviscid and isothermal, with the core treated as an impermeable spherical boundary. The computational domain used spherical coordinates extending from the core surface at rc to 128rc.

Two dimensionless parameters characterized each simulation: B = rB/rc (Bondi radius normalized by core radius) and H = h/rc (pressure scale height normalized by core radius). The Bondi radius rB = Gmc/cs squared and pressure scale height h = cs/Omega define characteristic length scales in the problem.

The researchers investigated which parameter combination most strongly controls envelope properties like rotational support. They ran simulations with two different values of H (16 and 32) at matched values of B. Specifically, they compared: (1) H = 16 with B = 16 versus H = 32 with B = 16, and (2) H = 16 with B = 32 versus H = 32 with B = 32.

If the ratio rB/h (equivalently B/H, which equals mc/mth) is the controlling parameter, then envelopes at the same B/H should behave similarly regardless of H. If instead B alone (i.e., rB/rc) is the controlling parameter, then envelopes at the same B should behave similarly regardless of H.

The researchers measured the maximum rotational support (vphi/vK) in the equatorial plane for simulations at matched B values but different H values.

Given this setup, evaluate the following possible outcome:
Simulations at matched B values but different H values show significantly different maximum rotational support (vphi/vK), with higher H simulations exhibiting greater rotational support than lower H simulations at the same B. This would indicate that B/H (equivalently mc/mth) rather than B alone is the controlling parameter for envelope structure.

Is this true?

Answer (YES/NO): NO